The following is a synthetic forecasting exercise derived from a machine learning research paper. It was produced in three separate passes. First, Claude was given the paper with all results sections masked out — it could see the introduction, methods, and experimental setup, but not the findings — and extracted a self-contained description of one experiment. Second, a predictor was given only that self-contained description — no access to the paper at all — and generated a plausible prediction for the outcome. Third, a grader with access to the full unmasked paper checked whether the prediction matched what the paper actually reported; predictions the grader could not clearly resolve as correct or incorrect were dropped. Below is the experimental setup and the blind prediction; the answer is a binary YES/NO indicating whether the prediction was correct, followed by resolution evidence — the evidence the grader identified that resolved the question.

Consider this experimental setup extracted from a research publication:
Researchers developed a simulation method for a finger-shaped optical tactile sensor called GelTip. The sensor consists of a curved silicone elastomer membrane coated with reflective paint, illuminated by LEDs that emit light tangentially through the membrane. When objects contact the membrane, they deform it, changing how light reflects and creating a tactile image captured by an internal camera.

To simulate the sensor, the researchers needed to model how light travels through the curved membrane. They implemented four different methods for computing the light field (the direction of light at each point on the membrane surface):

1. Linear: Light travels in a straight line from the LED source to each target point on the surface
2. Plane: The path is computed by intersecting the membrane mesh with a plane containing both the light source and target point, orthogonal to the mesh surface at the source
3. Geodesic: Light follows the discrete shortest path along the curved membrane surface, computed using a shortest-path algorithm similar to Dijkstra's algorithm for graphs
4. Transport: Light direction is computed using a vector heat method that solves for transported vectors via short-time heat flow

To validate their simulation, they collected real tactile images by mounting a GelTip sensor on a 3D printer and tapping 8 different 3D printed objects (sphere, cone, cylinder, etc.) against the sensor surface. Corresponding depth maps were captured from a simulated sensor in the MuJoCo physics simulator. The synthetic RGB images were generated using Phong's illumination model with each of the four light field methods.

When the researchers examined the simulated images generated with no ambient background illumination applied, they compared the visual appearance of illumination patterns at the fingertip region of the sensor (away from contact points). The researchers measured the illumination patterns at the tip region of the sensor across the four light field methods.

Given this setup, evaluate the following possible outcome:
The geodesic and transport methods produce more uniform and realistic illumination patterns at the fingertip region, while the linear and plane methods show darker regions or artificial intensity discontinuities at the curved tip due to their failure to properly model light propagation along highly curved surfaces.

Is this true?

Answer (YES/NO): NO